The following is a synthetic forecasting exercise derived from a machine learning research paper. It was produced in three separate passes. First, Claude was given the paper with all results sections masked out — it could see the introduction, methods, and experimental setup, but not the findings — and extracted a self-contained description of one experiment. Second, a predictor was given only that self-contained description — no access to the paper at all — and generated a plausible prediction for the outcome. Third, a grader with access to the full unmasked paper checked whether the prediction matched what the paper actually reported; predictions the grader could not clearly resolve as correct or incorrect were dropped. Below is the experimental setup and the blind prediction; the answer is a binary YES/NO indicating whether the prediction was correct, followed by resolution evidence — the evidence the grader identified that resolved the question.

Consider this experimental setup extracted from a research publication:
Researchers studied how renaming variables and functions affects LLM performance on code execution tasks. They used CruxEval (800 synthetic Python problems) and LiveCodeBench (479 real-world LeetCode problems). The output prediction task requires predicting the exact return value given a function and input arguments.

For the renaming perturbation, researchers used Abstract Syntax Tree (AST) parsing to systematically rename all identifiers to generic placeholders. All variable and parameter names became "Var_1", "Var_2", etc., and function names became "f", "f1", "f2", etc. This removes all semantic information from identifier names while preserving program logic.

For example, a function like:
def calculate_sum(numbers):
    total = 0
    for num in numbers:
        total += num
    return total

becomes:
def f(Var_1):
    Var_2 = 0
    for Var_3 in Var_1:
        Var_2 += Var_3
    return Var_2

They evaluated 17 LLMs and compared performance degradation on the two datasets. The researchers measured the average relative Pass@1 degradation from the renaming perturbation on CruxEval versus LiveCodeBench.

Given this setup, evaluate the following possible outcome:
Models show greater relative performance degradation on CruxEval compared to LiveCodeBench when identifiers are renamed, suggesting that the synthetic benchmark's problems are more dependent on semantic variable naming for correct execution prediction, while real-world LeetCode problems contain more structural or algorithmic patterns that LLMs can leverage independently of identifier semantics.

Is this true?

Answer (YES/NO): NO